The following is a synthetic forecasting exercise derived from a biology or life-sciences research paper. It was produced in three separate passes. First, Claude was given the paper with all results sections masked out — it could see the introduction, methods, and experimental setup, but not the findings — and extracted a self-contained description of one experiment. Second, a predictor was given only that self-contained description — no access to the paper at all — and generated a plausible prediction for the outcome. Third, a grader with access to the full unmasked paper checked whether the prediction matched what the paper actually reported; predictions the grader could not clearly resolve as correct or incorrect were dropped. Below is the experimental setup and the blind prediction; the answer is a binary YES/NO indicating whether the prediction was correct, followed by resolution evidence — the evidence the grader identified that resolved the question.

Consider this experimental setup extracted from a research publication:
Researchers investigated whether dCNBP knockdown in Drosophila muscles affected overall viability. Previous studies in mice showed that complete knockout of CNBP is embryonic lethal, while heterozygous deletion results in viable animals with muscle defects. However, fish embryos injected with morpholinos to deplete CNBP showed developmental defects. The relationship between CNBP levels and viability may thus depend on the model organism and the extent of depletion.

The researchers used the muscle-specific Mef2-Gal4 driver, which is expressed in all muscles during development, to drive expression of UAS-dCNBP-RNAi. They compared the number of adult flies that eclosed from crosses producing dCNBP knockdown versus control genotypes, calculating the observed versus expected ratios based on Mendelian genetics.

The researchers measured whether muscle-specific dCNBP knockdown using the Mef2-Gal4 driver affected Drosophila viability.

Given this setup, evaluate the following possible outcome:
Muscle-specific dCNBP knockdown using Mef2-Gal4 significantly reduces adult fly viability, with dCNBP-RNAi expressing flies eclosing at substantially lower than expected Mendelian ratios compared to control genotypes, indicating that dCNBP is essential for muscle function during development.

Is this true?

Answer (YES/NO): YES